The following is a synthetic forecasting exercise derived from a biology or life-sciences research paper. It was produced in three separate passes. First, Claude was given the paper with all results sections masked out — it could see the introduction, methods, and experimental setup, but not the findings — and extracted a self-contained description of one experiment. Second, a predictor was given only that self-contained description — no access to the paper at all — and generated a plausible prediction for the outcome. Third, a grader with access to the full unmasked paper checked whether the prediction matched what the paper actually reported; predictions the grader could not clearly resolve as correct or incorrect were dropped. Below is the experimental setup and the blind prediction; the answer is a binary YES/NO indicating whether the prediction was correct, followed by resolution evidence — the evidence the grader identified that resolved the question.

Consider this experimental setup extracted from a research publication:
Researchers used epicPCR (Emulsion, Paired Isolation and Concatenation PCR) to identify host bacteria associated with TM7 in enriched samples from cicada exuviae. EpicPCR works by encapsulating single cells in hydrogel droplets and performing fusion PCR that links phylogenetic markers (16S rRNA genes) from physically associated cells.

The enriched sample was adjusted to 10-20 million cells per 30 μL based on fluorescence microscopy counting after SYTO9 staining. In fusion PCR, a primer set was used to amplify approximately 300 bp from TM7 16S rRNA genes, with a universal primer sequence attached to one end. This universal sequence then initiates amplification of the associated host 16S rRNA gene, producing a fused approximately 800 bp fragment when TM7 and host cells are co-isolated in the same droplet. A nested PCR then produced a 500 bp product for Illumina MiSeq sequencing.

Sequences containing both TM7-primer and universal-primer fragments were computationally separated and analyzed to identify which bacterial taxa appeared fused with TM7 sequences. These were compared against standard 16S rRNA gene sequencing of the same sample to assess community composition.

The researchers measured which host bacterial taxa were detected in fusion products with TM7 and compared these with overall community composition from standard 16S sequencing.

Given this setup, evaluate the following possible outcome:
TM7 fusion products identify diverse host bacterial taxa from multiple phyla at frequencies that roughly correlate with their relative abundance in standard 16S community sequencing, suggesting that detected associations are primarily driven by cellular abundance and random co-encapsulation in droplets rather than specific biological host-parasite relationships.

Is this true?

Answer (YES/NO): NO